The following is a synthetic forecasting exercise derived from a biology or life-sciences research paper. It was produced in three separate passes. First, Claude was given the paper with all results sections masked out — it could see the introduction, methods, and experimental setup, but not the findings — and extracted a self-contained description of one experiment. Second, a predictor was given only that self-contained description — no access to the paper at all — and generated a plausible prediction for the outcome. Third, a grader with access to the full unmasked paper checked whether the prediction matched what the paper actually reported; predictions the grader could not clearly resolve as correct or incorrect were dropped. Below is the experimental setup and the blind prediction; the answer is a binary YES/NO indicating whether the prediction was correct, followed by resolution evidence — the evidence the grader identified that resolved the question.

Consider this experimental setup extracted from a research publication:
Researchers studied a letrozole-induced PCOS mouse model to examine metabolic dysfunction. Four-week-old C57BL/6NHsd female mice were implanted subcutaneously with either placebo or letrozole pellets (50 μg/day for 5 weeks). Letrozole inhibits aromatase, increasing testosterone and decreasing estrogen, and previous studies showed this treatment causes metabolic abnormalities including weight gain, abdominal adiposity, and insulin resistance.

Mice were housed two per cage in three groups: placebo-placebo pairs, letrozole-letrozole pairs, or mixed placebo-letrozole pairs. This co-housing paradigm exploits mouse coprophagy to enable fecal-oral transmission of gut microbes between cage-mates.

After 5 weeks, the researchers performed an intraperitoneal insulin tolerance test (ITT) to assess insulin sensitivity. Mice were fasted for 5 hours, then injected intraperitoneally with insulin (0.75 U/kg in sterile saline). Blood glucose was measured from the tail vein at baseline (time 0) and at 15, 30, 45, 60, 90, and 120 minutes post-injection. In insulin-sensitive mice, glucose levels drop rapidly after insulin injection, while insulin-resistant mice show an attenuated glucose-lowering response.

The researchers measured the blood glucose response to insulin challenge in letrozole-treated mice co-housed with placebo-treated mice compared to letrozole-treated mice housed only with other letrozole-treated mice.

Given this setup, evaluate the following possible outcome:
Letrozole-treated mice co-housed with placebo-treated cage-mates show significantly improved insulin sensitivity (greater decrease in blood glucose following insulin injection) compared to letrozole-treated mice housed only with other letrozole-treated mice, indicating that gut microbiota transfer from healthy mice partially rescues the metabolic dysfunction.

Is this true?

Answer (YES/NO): YES